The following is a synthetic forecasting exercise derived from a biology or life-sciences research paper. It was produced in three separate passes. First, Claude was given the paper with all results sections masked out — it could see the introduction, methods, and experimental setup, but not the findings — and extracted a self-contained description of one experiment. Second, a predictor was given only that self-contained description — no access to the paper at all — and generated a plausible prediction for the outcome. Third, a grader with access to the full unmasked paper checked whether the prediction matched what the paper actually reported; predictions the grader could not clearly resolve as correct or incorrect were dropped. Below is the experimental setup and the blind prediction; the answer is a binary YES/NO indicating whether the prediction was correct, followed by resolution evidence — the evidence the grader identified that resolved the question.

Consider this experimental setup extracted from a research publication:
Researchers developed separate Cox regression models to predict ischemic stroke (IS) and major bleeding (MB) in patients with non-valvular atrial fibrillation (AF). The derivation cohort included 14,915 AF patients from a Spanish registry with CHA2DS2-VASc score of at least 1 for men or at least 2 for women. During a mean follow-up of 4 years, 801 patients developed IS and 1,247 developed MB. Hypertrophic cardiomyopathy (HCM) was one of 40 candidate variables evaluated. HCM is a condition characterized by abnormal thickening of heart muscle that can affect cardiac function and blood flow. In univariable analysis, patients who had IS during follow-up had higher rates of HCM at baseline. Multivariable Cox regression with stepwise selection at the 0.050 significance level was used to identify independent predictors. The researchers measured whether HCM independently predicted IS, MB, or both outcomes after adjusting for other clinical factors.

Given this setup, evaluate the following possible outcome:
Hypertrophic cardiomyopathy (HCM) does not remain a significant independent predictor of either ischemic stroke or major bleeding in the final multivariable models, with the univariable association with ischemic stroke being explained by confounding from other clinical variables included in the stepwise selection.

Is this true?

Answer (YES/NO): NO